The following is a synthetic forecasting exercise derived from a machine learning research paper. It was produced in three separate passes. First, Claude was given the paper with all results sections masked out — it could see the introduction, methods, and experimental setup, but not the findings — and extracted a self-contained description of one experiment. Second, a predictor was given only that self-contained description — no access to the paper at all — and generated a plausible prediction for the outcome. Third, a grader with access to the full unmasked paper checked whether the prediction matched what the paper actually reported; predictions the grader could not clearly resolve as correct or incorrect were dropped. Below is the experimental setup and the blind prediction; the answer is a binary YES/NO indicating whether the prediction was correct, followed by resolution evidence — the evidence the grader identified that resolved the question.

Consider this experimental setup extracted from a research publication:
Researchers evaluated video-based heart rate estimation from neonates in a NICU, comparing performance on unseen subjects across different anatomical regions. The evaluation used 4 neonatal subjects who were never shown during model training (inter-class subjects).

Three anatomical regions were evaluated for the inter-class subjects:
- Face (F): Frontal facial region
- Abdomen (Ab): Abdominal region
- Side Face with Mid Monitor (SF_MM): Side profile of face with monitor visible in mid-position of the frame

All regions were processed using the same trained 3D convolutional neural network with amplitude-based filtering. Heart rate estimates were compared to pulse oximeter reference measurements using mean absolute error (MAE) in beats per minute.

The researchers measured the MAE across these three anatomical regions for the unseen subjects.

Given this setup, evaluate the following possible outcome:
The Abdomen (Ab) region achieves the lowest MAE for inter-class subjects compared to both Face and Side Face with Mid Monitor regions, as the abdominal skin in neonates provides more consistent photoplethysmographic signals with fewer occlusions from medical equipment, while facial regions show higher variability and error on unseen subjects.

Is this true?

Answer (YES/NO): YES